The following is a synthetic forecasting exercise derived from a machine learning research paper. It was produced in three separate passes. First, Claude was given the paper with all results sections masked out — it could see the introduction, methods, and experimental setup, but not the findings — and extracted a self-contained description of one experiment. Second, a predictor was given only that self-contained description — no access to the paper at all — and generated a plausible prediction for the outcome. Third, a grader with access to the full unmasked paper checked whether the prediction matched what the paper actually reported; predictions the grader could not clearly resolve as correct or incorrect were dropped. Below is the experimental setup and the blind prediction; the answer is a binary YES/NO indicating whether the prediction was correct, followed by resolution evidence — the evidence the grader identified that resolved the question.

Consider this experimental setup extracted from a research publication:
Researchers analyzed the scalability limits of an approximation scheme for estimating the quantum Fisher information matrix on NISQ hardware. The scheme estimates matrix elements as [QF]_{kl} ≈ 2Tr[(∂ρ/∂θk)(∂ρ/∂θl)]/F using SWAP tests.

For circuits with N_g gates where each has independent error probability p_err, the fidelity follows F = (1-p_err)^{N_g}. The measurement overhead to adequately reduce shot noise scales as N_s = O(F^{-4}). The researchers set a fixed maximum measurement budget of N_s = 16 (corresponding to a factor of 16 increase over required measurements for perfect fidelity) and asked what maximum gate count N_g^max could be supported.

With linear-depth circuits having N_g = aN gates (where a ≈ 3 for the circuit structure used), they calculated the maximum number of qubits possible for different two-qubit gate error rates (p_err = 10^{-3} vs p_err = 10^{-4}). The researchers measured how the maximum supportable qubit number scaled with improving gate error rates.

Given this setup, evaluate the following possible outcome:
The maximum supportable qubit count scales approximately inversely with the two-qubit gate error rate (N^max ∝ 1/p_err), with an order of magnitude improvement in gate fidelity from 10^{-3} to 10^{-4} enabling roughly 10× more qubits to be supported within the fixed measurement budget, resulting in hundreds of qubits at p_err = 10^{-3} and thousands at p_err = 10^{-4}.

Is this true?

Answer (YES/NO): YES